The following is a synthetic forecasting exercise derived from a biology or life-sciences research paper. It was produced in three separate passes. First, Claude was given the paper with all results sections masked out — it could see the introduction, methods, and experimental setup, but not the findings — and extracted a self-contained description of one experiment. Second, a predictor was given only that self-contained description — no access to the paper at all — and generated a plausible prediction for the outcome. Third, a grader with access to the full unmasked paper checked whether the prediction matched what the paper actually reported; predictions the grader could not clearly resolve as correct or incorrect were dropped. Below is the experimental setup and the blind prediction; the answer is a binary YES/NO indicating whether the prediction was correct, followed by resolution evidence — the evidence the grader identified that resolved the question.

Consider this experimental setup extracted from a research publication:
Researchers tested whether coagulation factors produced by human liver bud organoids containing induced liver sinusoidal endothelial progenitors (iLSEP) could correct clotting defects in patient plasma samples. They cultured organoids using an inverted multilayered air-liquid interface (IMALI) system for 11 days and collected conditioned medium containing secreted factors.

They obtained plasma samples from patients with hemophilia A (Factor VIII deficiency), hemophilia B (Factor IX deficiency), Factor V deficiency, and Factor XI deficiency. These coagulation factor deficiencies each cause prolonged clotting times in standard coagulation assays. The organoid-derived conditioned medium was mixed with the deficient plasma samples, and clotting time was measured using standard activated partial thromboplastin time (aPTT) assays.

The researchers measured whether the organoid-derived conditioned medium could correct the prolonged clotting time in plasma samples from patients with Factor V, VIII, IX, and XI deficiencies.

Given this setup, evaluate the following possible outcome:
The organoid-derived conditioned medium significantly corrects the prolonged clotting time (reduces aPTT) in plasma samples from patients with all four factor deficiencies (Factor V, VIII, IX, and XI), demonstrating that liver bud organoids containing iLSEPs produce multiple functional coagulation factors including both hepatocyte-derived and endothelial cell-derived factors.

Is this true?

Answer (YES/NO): YES